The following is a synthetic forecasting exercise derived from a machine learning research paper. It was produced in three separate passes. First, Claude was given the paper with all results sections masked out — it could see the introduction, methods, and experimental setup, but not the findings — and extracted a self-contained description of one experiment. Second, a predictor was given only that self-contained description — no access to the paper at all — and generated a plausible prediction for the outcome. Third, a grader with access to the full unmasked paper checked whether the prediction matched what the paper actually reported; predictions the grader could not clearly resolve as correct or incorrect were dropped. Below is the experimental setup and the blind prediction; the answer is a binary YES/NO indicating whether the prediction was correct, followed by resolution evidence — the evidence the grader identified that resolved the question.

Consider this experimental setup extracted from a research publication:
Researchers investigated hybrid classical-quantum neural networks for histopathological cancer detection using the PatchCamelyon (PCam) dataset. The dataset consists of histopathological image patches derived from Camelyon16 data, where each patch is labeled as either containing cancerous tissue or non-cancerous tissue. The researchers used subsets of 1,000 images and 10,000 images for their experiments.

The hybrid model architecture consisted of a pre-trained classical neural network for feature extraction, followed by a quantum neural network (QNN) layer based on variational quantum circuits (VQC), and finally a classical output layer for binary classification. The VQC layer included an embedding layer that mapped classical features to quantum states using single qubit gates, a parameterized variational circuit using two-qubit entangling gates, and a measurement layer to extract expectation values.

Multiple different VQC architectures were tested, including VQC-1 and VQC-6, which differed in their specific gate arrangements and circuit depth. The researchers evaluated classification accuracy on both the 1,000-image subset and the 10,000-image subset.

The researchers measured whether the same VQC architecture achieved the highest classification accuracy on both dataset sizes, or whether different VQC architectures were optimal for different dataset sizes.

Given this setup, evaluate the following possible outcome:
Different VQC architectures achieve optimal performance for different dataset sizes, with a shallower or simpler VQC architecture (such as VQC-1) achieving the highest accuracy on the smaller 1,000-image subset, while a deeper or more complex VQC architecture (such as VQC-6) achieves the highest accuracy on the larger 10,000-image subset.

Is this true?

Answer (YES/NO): YES